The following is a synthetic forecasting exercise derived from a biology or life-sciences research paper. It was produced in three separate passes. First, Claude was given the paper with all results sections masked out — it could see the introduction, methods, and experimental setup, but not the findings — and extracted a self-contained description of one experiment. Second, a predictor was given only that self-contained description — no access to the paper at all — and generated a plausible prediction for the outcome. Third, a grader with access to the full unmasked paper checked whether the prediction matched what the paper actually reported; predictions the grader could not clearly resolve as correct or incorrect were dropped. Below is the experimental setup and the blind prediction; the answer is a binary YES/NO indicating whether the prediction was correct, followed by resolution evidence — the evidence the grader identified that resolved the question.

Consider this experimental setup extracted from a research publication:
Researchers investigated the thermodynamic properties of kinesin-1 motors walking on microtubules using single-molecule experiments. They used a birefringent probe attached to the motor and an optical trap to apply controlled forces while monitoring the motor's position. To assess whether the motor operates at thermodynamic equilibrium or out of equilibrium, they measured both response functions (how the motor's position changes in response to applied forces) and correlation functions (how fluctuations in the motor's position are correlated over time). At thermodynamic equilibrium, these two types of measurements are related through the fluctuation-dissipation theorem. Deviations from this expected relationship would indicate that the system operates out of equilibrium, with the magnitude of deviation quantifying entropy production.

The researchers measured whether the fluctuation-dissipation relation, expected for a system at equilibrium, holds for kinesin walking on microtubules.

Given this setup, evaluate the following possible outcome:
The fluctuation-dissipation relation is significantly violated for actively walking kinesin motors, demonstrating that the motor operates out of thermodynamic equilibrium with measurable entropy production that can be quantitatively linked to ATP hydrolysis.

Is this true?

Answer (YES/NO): YES